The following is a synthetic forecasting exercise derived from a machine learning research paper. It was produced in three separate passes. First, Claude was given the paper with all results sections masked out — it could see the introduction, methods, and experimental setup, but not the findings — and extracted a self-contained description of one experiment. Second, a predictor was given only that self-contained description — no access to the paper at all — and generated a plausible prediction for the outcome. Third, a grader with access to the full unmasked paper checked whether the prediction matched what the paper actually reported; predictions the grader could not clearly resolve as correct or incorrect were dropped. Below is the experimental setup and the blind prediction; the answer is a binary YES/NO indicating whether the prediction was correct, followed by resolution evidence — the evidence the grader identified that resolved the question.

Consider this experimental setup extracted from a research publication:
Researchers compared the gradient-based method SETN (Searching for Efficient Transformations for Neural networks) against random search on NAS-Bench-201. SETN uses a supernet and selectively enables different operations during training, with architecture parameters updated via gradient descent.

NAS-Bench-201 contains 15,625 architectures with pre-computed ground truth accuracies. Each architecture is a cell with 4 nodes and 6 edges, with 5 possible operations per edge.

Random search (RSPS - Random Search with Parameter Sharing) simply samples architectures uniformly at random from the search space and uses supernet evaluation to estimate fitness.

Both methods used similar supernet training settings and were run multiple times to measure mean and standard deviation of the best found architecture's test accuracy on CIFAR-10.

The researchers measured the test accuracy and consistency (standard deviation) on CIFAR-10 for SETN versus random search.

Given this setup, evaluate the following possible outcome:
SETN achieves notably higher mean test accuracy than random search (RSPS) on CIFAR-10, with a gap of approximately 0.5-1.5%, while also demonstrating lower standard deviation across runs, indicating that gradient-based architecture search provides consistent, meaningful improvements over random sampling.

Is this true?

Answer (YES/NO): NO